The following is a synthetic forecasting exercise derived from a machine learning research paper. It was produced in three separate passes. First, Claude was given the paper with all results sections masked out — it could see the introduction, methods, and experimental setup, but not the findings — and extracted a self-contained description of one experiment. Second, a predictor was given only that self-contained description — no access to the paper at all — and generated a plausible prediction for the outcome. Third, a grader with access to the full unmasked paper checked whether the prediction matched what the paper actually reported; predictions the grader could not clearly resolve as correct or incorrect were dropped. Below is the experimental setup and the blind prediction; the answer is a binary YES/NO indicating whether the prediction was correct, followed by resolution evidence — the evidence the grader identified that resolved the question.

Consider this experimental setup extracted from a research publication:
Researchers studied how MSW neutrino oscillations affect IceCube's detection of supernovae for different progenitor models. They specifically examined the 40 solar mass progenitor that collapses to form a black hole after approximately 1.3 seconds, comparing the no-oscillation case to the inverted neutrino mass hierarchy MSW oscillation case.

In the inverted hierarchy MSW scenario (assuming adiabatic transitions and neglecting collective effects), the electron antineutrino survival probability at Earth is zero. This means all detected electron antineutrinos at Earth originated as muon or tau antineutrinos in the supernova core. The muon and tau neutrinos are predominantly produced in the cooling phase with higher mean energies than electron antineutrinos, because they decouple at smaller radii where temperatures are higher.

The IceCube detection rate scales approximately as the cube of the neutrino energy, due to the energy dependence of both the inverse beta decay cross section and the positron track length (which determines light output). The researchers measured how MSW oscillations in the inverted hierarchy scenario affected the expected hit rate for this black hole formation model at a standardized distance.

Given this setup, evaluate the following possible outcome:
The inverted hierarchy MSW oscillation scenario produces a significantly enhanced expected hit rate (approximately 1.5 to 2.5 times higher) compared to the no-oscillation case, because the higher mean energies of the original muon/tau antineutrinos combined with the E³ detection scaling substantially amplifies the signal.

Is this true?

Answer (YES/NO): NO